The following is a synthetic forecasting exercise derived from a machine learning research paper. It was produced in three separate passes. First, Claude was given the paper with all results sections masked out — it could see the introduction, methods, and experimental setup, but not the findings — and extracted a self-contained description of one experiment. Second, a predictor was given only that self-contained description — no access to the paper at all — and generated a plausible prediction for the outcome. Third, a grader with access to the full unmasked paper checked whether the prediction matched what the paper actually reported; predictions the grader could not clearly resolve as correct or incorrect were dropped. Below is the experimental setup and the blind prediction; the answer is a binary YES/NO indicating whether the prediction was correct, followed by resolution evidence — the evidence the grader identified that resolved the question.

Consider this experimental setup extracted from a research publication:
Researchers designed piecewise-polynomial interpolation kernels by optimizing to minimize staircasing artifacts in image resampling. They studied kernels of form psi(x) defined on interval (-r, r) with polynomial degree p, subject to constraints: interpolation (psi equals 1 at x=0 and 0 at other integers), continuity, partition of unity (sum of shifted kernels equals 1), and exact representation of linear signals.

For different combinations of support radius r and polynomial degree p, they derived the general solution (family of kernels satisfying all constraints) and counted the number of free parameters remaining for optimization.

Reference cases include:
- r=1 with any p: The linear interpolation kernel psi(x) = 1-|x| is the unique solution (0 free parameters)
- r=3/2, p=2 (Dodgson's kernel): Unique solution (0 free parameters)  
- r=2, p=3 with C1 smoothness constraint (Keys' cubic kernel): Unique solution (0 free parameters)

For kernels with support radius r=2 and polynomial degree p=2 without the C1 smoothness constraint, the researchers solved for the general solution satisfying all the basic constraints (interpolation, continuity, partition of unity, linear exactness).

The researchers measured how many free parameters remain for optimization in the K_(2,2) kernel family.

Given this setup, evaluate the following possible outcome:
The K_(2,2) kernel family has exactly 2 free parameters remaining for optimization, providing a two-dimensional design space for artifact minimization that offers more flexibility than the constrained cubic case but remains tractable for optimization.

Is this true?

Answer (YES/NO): NO